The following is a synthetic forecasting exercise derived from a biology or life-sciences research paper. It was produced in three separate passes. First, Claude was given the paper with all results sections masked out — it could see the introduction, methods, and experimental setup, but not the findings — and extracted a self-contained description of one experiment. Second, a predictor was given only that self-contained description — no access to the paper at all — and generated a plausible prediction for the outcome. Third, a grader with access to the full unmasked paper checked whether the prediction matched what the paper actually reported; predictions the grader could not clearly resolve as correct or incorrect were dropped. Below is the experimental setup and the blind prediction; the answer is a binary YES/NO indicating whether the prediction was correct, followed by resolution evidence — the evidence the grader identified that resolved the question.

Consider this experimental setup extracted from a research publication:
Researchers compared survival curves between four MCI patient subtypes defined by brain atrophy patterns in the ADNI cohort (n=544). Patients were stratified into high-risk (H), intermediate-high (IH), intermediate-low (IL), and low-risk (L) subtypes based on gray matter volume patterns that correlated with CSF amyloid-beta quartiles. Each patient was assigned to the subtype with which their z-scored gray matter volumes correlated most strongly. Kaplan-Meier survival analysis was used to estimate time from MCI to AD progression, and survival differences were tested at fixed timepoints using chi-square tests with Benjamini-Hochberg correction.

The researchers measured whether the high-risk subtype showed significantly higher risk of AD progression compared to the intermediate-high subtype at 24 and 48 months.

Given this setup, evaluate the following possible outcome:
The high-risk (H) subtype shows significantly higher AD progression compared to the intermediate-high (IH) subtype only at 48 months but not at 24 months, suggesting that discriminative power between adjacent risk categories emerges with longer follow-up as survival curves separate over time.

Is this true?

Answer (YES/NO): NO